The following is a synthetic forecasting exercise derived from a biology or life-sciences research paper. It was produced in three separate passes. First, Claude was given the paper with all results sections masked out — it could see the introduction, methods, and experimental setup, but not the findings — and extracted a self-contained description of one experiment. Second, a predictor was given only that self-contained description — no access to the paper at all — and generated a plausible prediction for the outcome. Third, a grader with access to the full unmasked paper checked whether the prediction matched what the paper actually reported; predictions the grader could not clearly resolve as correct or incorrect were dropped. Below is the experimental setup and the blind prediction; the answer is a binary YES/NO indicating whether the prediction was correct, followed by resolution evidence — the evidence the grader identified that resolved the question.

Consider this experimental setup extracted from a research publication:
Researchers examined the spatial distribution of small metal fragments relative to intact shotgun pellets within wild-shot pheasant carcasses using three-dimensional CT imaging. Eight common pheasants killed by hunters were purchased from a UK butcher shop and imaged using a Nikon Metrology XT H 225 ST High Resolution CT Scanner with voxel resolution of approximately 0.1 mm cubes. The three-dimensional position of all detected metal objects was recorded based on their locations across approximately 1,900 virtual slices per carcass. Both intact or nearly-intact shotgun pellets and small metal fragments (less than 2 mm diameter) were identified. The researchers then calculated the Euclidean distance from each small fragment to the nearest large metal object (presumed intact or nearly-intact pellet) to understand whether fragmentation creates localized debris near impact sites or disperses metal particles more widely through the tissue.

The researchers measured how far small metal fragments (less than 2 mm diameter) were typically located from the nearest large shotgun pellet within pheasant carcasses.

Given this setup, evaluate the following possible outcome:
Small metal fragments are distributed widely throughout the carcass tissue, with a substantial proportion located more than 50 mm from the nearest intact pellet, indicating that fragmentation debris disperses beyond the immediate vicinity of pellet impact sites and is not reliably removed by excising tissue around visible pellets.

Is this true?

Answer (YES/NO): NO